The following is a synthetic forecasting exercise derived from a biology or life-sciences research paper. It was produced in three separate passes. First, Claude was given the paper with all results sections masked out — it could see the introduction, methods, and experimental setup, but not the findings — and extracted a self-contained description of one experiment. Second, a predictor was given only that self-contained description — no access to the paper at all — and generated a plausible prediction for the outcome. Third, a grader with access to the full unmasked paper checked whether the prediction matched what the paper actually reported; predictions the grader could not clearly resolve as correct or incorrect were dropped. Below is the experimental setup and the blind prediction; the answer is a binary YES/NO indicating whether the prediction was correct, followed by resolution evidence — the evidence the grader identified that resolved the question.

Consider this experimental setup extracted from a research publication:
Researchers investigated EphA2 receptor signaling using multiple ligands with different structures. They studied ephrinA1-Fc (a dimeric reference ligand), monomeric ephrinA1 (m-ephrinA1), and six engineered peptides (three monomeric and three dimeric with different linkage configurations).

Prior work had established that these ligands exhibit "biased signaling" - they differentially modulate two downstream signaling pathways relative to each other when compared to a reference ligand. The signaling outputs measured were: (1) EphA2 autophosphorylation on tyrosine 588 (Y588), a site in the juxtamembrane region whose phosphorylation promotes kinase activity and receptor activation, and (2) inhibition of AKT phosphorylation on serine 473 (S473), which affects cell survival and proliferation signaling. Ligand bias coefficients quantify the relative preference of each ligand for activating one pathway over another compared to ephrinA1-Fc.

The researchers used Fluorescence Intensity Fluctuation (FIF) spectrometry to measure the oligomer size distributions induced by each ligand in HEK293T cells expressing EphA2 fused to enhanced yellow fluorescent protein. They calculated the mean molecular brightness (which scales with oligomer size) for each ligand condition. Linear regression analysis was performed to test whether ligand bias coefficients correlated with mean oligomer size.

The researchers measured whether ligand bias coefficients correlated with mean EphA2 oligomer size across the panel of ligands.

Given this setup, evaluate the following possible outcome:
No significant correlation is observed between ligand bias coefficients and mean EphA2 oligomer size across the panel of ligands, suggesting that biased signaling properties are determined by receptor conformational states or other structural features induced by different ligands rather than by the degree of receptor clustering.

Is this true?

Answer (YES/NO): YES